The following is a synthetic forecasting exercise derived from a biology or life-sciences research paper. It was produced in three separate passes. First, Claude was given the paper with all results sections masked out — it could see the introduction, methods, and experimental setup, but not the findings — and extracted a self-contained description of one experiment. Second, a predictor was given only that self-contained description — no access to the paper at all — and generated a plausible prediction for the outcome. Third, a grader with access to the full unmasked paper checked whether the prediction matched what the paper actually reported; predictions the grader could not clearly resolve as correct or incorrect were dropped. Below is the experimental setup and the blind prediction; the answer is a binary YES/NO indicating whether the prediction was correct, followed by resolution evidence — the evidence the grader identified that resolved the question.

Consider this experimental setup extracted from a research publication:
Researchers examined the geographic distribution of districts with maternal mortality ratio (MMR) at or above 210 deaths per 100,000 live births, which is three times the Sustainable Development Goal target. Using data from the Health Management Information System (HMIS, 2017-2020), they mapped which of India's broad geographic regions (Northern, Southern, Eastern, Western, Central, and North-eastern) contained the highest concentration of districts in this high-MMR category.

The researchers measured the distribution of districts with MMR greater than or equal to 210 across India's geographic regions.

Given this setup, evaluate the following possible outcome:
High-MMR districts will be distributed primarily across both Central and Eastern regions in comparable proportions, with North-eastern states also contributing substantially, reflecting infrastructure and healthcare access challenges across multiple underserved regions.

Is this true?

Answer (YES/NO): NO